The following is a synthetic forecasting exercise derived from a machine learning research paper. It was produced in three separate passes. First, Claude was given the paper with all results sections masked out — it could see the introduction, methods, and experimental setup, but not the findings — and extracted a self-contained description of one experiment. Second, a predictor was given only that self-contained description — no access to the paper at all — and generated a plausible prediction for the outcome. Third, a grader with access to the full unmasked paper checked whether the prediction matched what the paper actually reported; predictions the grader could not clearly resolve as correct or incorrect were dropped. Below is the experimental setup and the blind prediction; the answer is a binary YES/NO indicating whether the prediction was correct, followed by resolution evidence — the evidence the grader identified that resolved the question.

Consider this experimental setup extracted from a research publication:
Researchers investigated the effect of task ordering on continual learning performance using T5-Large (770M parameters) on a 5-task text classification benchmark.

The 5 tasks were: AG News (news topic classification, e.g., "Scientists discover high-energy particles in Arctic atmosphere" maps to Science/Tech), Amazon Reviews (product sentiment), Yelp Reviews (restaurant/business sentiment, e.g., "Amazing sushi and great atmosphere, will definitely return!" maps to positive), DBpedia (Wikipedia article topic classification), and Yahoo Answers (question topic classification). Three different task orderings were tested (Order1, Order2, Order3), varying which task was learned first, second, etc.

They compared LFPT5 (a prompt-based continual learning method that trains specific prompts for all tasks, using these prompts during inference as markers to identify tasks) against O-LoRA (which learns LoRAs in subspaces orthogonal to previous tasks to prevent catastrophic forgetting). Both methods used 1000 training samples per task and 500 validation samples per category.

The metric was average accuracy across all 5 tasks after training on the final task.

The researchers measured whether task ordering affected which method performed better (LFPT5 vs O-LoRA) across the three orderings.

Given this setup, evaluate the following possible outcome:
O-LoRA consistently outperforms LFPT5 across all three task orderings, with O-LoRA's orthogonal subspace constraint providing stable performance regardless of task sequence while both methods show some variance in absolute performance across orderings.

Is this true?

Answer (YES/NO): NO